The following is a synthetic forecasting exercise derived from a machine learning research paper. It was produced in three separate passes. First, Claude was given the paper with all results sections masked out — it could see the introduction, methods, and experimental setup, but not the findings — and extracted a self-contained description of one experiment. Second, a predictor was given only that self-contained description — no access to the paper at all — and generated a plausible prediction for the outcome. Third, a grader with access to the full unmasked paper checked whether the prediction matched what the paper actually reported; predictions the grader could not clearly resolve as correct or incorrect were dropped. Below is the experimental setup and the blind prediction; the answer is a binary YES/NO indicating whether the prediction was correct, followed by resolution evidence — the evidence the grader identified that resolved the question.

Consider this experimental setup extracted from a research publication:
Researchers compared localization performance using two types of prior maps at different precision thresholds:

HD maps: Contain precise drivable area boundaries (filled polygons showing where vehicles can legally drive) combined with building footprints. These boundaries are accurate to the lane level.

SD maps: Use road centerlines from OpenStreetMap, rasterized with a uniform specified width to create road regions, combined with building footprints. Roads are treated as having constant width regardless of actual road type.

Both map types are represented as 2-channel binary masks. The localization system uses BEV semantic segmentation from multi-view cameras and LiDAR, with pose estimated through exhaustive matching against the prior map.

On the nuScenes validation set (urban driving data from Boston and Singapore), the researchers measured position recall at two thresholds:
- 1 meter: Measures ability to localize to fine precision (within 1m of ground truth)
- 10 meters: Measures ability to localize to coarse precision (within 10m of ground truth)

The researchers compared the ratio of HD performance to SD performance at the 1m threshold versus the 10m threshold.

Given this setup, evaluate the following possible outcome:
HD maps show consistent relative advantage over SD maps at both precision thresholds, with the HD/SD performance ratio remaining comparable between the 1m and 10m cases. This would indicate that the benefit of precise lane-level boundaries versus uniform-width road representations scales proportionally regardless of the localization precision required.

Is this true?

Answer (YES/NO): NO